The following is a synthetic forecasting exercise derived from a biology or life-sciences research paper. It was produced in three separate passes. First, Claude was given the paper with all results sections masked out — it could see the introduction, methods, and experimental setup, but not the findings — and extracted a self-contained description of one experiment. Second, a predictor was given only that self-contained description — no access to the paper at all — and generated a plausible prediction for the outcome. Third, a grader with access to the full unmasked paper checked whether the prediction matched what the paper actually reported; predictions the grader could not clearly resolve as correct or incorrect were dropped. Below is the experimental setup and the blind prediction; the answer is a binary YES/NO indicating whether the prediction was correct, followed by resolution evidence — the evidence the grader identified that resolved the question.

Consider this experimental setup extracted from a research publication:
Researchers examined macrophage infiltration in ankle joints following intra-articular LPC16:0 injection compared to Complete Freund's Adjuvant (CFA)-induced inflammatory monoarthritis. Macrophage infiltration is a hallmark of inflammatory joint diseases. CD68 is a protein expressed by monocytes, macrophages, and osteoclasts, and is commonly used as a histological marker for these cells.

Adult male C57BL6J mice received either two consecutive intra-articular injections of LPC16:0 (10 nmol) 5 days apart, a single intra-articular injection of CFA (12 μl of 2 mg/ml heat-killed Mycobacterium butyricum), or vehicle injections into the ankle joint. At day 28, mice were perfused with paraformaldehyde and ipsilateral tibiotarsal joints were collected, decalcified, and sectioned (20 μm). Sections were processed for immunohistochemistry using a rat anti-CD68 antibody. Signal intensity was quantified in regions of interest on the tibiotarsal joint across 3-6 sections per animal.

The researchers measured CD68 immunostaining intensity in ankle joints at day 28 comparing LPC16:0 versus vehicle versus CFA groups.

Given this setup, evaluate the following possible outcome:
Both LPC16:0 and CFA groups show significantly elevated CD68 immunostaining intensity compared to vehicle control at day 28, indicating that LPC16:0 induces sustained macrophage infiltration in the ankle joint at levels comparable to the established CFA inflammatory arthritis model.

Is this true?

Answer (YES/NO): NO